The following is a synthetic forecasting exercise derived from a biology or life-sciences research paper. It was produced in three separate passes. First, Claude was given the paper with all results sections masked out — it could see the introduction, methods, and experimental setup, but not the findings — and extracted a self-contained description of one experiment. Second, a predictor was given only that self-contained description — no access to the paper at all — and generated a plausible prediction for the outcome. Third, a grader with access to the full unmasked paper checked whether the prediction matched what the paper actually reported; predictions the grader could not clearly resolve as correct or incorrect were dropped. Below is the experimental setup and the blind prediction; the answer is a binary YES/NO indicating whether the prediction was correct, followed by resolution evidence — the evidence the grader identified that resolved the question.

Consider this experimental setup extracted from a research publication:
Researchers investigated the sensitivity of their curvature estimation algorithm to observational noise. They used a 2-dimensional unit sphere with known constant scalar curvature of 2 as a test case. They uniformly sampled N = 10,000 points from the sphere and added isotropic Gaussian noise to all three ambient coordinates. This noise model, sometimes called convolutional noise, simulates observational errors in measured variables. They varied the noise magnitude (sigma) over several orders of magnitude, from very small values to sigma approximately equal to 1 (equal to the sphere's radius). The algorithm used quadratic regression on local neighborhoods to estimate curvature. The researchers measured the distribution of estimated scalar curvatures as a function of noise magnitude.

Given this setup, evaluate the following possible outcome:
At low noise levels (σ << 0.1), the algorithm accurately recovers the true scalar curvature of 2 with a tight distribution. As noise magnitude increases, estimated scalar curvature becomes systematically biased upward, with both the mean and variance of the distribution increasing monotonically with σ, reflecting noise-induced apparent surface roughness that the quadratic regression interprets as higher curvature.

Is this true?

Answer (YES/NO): NO